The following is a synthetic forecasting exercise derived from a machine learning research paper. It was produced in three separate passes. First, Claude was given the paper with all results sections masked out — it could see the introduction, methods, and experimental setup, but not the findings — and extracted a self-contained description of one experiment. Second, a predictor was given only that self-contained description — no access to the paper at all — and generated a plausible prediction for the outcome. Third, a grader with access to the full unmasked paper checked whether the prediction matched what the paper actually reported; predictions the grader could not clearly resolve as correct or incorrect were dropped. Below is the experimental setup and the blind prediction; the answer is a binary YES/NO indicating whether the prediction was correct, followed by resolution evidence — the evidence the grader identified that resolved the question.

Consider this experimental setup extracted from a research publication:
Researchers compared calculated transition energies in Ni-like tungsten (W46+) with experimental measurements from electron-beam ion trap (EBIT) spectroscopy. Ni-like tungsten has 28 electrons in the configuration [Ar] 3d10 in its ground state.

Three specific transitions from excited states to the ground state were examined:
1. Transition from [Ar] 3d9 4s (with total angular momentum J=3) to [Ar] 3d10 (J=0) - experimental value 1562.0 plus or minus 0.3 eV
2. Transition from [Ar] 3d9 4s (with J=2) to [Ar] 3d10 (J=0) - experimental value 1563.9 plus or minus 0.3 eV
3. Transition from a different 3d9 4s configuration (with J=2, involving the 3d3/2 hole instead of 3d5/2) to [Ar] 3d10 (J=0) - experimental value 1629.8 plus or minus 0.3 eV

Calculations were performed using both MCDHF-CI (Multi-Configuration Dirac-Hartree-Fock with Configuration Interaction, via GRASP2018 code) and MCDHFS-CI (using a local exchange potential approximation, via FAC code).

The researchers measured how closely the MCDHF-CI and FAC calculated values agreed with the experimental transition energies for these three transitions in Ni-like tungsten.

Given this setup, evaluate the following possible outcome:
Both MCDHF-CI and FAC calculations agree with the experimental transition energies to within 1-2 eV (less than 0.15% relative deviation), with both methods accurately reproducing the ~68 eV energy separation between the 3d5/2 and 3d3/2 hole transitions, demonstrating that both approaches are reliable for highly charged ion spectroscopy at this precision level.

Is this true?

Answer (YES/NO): YES